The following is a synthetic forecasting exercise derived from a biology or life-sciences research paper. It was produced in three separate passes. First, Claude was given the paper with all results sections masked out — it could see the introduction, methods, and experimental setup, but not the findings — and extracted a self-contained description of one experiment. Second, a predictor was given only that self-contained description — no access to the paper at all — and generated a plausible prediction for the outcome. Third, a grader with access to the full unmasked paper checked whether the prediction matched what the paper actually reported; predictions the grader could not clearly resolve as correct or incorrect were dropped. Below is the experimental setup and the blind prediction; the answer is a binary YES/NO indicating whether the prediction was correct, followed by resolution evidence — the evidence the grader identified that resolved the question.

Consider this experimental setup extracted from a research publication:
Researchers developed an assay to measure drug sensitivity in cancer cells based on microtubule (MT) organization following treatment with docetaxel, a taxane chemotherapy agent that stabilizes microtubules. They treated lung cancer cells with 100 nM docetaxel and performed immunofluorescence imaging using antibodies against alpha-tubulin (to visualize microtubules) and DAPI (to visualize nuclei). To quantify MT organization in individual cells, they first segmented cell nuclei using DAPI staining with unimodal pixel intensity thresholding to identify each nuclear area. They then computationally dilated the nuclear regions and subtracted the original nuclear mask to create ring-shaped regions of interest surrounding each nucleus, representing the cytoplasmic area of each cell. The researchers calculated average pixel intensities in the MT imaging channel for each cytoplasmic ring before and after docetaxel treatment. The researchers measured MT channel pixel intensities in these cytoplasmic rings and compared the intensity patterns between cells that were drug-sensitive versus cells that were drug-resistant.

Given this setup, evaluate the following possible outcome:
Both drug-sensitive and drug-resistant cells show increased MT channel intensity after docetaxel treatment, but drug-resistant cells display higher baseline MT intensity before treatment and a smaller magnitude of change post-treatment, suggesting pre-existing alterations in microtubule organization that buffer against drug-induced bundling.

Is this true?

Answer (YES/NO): NO